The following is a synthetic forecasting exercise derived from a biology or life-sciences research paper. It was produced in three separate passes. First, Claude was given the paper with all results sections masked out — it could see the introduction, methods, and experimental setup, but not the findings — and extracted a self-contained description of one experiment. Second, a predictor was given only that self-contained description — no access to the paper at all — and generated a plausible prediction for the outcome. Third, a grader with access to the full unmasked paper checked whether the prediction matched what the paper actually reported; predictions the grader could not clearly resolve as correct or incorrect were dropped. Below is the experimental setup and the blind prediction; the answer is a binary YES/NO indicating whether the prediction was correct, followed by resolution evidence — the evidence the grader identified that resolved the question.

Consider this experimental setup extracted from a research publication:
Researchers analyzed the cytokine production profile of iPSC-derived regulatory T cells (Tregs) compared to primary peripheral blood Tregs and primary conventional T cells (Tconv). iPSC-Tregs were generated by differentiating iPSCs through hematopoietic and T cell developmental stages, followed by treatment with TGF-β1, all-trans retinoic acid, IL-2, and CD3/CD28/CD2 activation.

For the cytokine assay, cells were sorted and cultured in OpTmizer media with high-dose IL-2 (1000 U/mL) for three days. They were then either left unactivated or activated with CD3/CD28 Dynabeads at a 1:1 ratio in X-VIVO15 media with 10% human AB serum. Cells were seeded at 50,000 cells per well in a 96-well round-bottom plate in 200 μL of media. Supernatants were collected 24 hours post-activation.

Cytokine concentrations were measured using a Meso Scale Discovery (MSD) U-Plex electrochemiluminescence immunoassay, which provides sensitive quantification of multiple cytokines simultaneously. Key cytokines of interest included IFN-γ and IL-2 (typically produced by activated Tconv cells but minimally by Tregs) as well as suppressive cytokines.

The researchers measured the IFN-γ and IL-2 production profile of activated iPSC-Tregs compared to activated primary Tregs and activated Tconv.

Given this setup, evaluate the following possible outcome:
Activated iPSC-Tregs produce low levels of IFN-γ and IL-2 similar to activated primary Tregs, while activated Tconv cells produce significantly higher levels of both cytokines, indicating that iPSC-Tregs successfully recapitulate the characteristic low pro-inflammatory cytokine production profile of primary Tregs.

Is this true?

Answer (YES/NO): YES